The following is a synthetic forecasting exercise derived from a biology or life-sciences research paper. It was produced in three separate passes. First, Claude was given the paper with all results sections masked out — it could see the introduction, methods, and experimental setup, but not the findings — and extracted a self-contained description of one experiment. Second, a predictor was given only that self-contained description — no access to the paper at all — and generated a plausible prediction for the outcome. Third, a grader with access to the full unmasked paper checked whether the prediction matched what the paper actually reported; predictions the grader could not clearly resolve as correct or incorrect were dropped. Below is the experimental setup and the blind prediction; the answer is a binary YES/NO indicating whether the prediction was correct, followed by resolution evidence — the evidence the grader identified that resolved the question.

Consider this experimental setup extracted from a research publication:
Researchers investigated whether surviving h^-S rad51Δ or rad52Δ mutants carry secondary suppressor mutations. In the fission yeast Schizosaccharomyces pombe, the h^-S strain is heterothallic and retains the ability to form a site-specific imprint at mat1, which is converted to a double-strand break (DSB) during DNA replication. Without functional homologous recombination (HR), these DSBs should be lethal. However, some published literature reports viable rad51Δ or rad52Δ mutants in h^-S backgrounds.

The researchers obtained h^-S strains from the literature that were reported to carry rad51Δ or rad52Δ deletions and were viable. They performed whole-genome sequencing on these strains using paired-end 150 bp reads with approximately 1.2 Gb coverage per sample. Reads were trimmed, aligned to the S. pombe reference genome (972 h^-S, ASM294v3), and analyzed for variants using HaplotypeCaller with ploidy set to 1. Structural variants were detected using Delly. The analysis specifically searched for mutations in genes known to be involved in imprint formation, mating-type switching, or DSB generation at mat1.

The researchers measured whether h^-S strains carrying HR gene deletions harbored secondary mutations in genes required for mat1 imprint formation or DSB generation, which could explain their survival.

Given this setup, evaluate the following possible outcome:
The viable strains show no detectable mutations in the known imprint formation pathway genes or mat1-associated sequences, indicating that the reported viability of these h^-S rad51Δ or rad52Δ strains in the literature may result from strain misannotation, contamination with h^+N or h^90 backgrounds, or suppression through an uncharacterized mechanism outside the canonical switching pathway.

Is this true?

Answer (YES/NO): NO